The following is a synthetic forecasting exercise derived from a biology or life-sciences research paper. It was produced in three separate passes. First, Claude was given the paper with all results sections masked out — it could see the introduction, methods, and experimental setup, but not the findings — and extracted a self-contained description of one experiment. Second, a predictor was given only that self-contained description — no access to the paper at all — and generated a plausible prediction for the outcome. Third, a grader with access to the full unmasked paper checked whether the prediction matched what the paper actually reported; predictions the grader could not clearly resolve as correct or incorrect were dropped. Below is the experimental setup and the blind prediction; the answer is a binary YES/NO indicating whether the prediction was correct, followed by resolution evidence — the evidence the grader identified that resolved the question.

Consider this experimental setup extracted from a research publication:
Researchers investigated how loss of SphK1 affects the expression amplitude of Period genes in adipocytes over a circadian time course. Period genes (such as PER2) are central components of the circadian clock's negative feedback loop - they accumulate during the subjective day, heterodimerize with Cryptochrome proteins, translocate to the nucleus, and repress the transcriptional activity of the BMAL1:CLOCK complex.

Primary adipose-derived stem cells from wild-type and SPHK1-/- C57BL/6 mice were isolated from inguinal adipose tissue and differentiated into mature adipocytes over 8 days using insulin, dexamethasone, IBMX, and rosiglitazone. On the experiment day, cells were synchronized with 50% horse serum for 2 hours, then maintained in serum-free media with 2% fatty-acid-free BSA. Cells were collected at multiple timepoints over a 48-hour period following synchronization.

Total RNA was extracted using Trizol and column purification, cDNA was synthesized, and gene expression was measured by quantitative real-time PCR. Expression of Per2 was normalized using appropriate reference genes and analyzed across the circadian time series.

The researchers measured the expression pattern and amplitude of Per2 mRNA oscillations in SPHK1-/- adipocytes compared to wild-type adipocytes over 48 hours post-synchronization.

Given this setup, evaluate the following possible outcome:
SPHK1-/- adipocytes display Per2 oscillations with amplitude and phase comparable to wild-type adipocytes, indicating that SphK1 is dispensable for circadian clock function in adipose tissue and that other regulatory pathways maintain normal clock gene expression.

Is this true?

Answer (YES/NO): NO